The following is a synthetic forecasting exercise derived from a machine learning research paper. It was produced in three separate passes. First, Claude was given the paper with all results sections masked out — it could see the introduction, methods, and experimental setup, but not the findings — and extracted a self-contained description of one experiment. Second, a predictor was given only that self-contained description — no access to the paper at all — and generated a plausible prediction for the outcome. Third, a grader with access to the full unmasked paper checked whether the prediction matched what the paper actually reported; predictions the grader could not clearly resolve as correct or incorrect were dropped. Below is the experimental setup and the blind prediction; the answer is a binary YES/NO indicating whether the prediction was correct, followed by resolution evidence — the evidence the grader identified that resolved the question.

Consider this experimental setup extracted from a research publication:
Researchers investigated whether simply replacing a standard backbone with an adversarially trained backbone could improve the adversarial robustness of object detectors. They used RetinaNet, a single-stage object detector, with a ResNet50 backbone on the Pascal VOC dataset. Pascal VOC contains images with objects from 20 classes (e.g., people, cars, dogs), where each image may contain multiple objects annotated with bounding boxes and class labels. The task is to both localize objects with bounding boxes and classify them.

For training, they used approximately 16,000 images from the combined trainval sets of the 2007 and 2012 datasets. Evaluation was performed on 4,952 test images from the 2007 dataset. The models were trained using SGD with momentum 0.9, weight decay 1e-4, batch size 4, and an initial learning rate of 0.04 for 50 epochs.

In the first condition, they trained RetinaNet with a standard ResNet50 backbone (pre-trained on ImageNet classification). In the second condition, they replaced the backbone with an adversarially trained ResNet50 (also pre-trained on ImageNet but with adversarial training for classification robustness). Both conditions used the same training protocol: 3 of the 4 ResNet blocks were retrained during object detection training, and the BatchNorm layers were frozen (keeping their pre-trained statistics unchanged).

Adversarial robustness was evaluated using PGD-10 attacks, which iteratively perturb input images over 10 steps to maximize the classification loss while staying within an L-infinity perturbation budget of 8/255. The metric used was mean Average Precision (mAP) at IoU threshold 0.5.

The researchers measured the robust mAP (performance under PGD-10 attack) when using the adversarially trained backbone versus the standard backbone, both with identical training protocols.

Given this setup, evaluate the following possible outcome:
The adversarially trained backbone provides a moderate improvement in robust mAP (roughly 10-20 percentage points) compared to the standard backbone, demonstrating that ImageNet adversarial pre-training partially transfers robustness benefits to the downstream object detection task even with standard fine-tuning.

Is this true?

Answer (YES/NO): NO